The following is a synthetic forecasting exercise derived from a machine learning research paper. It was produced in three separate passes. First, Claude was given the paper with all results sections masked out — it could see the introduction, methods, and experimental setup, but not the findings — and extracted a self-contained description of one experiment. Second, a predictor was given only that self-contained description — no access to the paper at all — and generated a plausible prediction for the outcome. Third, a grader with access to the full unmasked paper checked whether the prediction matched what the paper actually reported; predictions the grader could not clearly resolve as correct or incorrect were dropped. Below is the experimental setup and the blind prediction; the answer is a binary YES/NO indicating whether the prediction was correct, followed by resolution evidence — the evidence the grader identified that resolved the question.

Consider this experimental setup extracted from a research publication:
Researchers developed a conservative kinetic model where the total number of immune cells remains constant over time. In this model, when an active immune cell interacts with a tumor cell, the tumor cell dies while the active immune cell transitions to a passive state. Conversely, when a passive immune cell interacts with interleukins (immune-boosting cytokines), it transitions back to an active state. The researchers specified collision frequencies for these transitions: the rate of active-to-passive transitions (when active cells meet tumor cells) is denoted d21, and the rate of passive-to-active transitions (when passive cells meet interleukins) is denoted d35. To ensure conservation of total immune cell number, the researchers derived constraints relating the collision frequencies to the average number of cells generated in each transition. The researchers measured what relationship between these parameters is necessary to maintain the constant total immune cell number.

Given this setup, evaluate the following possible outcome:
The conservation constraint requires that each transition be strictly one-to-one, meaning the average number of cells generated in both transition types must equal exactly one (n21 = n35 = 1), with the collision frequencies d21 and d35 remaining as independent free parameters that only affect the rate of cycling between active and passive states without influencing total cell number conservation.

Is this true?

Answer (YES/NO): NO